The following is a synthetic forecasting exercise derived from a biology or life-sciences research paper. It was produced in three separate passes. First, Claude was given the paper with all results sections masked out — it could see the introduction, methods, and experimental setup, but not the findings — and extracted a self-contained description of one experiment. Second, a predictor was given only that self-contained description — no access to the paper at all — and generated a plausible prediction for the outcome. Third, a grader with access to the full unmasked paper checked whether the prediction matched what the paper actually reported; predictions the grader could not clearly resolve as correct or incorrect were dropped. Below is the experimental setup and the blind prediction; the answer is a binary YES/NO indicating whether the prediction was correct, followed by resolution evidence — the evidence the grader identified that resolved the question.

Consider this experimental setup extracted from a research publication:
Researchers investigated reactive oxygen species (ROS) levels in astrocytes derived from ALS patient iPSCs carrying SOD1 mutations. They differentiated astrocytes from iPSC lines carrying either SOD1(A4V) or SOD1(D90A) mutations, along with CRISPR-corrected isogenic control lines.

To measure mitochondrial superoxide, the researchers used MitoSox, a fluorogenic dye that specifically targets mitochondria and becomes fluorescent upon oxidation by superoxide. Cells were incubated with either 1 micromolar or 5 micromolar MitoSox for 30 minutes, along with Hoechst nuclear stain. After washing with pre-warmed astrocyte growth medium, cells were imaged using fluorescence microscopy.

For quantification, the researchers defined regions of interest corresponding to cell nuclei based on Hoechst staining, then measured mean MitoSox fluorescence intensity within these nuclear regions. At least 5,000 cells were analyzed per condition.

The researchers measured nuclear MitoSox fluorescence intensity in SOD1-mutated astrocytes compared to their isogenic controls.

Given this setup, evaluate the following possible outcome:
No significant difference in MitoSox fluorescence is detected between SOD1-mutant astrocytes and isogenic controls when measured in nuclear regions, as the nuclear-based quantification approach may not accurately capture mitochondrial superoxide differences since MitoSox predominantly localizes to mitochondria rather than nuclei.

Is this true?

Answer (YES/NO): NO